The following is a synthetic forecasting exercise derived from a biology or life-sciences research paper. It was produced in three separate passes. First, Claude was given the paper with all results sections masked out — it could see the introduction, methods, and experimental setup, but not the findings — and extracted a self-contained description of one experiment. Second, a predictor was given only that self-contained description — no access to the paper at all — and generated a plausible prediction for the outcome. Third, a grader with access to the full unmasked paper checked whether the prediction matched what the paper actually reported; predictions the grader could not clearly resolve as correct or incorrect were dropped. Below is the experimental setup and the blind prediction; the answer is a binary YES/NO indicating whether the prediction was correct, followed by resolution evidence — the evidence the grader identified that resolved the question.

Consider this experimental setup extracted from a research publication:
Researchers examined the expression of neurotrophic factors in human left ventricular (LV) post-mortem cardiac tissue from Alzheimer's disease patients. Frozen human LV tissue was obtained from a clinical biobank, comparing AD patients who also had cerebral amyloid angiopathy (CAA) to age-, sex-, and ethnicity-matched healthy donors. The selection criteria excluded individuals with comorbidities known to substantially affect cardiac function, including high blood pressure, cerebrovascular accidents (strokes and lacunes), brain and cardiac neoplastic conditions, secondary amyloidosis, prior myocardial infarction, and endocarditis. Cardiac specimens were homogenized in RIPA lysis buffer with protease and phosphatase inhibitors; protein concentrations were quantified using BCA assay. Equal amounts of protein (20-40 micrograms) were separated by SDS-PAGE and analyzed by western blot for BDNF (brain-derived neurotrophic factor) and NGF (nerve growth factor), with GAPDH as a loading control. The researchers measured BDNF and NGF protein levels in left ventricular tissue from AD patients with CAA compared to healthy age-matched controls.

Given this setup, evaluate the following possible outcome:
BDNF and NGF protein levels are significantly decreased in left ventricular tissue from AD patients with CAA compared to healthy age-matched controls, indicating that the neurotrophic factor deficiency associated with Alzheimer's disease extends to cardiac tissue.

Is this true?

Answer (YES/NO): NO